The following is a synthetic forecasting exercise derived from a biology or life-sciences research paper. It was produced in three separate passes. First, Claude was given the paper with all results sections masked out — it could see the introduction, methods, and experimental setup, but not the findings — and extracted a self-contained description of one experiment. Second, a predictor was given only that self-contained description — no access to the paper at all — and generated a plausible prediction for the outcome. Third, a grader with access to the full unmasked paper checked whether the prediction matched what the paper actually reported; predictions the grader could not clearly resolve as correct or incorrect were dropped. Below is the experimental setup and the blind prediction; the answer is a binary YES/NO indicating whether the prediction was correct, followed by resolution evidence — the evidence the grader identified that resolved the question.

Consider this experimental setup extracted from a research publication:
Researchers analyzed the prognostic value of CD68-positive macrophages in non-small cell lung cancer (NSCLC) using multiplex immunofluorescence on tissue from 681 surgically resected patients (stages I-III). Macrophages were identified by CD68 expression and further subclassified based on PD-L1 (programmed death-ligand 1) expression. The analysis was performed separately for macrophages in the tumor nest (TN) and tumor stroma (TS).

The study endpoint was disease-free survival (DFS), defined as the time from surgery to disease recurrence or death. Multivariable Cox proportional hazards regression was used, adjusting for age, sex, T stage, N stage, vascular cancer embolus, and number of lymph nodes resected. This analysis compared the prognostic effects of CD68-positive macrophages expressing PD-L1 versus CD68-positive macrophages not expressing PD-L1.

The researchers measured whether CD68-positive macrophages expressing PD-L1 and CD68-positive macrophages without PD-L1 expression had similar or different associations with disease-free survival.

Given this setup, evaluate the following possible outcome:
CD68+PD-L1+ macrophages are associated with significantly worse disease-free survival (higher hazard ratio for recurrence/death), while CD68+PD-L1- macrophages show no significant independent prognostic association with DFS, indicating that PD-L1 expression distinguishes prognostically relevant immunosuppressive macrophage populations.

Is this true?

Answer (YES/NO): NO